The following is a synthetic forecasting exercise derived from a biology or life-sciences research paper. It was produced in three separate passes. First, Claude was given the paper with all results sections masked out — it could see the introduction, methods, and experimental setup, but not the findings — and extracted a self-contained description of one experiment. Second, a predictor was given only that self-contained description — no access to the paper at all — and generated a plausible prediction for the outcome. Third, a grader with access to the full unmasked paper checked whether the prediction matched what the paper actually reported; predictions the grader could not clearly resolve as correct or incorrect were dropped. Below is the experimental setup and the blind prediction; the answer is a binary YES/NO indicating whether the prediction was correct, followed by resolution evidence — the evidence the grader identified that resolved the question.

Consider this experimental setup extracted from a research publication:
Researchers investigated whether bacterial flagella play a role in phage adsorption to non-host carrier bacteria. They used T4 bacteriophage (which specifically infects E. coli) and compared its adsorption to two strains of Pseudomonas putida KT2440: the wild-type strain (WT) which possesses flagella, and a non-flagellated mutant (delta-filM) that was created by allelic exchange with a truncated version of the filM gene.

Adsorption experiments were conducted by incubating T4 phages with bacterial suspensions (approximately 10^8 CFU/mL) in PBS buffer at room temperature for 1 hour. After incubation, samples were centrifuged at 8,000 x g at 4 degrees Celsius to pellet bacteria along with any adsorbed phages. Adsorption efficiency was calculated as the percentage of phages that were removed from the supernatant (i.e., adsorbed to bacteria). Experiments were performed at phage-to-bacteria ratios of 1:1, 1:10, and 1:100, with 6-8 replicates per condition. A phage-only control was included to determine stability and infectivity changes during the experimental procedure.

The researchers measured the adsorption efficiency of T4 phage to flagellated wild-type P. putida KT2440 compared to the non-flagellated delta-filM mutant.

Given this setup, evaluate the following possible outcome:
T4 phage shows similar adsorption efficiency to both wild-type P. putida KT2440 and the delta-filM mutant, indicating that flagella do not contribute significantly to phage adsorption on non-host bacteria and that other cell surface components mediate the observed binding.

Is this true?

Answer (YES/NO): YES